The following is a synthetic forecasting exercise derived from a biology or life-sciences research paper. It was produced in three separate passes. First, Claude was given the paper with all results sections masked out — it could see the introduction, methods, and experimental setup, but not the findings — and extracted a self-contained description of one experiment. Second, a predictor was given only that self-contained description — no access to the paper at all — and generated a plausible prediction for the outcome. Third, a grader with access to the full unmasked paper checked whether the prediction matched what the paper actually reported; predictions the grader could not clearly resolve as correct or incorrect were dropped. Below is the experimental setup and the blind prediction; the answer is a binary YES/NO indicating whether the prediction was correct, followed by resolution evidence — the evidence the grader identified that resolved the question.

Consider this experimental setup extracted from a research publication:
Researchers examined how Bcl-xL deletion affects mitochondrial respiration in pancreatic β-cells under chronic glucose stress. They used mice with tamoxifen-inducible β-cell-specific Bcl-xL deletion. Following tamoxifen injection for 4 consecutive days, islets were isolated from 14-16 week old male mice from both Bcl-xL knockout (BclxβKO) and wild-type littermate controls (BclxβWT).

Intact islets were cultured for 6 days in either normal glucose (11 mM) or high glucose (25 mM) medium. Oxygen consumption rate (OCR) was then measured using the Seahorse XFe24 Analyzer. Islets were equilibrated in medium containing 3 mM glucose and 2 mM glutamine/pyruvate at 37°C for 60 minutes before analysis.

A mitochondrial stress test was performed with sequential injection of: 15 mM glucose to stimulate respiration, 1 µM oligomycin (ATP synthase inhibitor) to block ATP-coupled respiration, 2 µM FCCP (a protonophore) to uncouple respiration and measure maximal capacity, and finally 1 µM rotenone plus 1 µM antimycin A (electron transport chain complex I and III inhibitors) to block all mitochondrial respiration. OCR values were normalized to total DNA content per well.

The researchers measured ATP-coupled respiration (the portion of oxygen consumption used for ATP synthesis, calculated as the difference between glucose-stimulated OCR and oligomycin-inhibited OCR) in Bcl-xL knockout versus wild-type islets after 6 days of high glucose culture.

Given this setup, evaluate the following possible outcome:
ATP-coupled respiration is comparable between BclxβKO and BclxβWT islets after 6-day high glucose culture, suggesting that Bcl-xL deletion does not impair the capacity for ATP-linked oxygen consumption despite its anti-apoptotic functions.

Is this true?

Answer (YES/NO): NO